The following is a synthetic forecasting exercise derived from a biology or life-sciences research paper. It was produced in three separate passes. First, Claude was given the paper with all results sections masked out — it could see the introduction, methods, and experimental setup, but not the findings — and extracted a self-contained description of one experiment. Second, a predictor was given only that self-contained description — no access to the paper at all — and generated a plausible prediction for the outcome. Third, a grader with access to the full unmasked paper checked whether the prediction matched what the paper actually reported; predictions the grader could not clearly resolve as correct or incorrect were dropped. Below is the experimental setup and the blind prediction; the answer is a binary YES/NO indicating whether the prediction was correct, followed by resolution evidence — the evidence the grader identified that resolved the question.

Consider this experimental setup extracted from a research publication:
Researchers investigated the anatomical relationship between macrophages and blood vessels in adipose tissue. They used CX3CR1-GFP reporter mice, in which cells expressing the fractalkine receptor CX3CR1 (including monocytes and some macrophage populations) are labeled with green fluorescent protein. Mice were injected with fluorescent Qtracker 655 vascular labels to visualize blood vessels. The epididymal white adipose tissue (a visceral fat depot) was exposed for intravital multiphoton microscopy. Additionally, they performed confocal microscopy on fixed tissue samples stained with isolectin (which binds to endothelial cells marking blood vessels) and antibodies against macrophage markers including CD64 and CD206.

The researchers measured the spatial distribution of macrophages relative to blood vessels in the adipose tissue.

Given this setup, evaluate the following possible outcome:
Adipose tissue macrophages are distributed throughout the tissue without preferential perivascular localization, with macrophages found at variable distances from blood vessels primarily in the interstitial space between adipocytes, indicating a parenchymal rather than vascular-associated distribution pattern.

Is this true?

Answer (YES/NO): NO